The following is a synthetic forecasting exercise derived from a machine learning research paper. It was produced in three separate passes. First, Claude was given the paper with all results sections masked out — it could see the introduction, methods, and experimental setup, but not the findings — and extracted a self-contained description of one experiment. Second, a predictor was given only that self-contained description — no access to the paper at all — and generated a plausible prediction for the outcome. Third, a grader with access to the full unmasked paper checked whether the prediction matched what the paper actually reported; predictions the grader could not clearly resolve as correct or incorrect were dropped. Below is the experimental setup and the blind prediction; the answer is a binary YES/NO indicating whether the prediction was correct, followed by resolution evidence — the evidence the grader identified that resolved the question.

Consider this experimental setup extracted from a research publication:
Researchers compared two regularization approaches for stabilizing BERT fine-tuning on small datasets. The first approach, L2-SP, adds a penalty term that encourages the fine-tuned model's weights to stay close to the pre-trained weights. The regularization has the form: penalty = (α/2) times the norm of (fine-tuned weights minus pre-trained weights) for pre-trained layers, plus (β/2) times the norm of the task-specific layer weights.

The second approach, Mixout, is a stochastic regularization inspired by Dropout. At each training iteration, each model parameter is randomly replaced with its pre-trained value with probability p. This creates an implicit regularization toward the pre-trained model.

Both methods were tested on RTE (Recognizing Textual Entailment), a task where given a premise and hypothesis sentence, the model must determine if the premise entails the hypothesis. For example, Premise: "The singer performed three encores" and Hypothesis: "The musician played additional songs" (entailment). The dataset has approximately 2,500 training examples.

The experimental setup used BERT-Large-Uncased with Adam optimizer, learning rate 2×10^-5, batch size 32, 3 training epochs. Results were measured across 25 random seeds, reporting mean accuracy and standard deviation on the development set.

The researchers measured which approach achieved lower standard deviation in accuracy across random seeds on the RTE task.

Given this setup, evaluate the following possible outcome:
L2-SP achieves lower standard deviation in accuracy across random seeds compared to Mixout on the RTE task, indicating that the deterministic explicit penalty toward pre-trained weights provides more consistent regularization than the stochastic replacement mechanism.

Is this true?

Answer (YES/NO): YES